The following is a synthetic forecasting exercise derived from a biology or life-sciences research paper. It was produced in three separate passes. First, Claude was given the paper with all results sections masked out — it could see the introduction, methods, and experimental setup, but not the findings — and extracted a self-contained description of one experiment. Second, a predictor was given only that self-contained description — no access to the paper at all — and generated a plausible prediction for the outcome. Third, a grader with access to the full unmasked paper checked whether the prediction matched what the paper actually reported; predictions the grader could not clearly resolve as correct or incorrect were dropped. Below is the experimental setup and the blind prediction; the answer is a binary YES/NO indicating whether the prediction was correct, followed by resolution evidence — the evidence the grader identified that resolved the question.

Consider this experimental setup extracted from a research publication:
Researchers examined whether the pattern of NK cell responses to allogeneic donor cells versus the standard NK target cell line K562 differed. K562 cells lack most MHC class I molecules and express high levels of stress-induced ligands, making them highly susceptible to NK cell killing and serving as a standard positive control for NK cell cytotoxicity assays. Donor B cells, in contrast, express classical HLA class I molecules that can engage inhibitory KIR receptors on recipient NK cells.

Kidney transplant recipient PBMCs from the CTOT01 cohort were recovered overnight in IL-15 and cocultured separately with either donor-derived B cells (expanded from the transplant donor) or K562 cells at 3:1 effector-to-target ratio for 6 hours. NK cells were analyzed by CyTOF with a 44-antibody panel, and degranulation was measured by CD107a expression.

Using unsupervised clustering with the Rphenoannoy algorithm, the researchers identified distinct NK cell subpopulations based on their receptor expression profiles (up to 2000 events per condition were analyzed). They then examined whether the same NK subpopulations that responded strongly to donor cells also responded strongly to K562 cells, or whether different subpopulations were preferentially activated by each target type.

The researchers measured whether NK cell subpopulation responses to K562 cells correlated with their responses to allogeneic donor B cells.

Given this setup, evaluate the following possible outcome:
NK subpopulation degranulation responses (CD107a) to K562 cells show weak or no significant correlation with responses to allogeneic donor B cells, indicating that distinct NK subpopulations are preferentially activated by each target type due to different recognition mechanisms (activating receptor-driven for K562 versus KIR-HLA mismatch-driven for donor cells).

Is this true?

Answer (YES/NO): NO